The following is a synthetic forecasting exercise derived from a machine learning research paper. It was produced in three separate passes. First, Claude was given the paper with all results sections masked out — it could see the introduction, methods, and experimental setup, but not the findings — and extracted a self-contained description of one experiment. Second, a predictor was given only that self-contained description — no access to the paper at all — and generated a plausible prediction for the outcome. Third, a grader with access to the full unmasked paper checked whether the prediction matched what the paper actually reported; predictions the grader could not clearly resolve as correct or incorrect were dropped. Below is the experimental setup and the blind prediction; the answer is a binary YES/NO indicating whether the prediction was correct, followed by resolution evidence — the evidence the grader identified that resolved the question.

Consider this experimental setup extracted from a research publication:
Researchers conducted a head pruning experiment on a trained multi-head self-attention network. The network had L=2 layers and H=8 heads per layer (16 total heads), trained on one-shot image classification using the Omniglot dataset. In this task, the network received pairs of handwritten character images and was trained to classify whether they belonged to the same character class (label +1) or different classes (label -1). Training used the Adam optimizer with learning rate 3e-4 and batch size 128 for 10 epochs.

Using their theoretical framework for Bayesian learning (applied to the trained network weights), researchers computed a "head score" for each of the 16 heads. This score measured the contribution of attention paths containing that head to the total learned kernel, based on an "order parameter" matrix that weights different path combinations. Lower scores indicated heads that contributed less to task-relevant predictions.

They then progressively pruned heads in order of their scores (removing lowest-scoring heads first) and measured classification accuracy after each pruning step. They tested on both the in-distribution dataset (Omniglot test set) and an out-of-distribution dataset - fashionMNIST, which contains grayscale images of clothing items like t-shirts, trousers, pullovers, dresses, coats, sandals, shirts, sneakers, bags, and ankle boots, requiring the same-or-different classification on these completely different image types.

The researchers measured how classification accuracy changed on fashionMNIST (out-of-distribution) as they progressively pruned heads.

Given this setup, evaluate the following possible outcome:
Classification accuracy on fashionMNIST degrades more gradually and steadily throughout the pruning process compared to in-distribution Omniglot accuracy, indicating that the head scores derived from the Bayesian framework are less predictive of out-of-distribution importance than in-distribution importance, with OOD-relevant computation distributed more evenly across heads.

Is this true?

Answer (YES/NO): NO